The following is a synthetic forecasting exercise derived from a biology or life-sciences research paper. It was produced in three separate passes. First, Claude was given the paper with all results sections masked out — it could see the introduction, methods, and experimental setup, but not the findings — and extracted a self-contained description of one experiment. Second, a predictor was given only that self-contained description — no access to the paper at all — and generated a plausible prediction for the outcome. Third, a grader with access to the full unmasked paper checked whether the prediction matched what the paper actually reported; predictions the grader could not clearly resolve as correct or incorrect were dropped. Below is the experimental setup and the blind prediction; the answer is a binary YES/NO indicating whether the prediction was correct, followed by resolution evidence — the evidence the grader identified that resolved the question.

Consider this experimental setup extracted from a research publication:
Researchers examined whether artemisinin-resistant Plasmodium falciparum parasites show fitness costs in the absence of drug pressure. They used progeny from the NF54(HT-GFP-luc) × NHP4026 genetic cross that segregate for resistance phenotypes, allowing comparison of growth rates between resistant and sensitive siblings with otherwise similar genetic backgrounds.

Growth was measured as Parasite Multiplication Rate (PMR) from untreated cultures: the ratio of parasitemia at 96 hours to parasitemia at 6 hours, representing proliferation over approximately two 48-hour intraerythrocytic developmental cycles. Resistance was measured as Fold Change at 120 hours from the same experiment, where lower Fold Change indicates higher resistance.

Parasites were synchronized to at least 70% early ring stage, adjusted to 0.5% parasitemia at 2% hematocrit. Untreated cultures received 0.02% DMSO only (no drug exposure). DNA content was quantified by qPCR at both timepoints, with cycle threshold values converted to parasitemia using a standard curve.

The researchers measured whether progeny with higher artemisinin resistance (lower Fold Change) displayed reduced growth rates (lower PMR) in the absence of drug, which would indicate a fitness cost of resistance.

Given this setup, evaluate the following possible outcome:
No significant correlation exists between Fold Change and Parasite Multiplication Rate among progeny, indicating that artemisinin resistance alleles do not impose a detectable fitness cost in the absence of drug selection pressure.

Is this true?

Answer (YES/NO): NO